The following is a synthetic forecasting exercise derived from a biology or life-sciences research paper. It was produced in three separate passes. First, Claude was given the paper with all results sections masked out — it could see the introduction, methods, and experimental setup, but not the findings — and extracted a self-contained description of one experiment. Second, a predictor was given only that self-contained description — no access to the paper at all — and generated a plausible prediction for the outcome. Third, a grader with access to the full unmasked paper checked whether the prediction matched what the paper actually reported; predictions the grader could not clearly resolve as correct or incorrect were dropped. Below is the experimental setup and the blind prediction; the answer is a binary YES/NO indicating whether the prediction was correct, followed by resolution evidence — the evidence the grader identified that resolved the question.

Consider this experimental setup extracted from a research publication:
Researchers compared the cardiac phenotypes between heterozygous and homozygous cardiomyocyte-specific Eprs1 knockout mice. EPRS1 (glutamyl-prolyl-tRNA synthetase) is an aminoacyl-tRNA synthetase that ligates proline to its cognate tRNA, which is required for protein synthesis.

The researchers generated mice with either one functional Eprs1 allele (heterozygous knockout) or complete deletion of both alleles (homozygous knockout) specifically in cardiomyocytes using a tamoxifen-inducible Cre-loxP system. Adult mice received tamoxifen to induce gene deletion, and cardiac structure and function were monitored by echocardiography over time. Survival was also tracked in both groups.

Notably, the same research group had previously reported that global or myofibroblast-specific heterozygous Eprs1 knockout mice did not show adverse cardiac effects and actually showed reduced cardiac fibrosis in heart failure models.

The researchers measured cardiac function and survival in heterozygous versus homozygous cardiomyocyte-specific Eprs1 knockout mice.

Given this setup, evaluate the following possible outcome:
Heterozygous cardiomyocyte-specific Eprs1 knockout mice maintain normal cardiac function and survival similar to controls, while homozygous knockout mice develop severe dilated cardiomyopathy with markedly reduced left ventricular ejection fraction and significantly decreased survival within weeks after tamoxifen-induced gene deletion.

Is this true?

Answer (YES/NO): YES